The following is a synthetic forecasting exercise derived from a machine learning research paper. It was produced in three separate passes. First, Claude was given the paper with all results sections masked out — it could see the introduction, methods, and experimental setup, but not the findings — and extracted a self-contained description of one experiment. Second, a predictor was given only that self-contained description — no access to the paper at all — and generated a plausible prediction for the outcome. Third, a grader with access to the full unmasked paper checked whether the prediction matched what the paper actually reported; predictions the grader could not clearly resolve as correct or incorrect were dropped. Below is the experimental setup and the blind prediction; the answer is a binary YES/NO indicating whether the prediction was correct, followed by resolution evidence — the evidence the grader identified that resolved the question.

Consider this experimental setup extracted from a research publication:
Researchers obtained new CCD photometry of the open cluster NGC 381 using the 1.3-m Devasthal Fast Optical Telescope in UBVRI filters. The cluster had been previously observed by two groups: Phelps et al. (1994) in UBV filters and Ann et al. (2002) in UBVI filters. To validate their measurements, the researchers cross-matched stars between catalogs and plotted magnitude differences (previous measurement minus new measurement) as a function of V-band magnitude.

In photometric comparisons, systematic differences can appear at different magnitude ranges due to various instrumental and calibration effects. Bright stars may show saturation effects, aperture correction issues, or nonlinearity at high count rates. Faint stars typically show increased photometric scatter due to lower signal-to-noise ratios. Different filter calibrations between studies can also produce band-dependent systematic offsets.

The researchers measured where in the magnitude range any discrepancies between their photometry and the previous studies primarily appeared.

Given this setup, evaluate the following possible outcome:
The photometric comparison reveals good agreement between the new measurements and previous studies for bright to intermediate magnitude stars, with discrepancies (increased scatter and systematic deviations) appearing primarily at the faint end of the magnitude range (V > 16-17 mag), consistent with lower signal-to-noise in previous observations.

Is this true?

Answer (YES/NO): NO